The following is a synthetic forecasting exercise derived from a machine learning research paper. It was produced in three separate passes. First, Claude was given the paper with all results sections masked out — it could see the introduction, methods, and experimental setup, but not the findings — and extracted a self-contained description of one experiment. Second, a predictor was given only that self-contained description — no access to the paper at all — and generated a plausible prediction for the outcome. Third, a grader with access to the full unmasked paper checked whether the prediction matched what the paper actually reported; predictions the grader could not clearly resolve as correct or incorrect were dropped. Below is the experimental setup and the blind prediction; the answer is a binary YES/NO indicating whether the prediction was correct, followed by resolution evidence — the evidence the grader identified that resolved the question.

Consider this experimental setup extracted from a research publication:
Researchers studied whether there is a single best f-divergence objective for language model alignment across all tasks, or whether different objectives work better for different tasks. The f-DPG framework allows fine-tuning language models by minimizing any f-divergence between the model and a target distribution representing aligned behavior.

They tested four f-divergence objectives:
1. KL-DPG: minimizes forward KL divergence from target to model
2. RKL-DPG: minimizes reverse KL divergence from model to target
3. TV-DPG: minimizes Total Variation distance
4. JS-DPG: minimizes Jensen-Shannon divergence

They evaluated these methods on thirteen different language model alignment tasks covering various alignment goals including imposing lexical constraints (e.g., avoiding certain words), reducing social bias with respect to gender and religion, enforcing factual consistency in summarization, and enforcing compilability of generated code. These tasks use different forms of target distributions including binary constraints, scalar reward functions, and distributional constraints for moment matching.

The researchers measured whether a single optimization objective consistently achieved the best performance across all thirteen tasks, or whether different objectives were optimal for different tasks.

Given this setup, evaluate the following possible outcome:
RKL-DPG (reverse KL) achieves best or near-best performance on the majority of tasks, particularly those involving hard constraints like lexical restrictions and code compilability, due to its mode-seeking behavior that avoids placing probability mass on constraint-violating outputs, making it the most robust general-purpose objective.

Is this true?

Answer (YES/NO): NO